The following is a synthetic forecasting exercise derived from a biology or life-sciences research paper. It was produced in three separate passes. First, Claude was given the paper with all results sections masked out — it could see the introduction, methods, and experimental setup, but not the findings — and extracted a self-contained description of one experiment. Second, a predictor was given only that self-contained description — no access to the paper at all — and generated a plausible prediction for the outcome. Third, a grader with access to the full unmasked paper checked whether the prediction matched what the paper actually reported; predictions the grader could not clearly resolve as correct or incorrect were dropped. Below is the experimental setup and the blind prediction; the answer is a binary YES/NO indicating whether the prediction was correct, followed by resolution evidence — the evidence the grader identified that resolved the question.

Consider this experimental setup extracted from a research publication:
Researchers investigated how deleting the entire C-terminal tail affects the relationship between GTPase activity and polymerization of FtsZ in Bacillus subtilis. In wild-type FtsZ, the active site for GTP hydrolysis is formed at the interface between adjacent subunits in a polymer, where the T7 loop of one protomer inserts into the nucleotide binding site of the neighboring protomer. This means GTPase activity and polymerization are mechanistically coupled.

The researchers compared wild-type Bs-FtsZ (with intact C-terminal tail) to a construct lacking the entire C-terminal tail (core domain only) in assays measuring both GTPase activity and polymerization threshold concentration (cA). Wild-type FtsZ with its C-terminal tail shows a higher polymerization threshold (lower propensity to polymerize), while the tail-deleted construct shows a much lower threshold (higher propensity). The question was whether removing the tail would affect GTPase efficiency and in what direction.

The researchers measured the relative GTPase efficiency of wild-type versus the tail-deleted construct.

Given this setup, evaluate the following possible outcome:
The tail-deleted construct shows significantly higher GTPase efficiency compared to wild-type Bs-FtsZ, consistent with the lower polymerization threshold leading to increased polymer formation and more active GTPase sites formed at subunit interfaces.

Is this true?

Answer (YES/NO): YES